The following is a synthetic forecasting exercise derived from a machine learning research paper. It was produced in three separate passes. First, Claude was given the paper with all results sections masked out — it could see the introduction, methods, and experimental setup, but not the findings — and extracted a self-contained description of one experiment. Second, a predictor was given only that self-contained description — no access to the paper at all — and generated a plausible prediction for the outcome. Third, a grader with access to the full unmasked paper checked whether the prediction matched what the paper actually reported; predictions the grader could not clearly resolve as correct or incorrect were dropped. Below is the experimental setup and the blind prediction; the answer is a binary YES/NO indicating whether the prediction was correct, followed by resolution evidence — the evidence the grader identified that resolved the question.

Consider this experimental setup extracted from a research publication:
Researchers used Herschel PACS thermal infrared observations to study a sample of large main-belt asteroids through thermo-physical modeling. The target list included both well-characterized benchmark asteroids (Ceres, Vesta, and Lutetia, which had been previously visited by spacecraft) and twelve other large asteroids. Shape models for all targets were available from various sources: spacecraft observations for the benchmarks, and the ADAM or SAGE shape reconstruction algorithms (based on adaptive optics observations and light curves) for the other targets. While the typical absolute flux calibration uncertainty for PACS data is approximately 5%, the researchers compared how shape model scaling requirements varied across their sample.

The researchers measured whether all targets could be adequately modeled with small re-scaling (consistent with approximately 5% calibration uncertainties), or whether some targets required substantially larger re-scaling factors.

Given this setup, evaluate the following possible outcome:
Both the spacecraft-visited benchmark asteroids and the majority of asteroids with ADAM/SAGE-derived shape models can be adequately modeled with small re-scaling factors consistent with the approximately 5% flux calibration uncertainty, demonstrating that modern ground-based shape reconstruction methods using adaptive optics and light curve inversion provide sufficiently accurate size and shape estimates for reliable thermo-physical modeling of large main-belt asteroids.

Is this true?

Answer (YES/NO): YES